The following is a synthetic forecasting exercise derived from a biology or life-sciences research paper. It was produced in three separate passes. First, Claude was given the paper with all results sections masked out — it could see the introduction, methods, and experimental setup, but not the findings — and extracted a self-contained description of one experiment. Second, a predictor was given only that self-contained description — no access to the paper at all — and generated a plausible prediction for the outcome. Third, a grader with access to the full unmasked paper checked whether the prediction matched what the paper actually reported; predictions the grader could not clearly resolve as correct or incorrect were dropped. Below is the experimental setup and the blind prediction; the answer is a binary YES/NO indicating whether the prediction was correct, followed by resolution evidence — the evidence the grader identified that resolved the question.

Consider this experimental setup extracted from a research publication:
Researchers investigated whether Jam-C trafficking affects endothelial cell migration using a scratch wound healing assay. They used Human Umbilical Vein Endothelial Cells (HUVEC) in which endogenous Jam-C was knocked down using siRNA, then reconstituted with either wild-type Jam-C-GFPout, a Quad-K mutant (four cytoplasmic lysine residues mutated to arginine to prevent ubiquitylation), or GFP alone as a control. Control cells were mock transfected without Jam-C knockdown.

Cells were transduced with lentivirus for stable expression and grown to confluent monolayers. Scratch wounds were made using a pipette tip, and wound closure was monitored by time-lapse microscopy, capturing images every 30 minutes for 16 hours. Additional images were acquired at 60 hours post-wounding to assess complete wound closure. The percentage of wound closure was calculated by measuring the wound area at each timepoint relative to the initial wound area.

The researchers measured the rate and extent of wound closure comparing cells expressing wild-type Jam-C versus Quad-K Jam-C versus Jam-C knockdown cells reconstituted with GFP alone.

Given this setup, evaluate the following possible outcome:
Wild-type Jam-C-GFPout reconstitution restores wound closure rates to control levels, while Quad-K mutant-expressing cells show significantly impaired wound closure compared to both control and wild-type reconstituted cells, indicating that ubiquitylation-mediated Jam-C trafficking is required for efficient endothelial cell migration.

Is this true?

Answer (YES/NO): YES